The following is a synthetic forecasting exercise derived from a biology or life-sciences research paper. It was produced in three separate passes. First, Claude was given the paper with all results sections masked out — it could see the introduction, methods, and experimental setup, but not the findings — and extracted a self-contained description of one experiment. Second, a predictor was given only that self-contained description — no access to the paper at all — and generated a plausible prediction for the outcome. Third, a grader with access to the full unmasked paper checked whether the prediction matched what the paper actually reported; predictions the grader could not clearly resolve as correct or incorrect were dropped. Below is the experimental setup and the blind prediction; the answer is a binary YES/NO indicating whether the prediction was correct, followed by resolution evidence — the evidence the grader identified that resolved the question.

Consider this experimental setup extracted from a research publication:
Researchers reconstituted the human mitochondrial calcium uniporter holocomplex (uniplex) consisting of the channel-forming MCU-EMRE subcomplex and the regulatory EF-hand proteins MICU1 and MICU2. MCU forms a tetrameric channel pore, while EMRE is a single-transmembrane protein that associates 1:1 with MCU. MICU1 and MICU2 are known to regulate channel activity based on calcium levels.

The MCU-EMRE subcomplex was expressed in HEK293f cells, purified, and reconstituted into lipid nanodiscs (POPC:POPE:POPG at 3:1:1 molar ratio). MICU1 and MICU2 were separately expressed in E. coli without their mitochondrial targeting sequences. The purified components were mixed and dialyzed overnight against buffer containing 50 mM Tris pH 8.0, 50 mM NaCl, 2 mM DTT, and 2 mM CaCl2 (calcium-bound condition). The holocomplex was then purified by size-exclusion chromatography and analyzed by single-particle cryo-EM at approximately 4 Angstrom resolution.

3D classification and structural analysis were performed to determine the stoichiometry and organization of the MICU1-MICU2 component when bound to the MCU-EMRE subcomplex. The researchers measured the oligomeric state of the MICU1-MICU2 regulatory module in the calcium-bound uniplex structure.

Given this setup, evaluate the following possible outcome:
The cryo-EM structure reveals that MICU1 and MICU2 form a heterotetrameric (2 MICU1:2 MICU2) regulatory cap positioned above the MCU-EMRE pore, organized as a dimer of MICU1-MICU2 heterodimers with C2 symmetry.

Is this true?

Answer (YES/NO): YES